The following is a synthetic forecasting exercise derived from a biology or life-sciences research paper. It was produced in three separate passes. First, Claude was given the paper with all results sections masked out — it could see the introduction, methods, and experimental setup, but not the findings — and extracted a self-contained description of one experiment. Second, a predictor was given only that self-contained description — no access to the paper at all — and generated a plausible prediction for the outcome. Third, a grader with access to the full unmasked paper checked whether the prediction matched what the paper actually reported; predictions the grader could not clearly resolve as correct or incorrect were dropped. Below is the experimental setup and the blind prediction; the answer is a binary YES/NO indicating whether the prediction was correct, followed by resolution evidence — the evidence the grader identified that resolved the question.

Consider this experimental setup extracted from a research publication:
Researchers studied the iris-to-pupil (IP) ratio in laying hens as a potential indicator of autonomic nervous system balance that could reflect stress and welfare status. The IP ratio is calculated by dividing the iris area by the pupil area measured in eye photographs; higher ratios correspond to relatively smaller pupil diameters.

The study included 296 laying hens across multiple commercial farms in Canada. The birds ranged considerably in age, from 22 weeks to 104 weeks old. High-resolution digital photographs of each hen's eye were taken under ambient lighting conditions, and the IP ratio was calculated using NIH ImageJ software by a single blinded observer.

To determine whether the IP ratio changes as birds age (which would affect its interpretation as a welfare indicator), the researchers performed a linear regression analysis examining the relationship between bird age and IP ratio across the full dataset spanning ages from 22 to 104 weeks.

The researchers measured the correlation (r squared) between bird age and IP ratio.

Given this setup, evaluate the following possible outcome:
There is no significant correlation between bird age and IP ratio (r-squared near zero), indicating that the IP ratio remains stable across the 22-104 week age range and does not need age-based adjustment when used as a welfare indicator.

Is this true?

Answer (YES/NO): YES